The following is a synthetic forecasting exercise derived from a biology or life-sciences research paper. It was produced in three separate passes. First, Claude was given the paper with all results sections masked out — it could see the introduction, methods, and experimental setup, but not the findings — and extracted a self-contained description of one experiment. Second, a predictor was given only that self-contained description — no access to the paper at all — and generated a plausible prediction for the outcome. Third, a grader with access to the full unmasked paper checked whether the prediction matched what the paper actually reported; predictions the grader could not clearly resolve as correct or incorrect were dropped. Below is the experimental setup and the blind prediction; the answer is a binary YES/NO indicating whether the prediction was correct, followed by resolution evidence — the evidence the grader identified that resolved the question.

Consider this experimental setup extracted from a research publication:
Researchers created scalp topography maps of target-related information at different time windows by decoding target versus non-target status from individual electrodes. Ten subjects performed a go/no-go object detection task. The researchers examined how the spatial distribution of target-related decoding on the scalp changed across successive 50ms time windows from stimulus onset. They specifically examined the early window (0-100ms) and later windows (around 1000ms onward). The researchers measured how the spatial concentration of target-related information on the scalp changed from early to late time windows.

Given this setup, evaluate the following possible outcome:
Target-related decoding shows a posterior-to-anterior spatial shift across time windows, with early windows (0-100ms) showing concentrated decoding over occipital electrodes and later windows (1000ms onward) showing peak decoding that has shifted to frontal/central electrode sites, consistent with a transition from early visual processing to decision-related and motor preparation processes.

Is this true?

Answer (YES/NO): NO